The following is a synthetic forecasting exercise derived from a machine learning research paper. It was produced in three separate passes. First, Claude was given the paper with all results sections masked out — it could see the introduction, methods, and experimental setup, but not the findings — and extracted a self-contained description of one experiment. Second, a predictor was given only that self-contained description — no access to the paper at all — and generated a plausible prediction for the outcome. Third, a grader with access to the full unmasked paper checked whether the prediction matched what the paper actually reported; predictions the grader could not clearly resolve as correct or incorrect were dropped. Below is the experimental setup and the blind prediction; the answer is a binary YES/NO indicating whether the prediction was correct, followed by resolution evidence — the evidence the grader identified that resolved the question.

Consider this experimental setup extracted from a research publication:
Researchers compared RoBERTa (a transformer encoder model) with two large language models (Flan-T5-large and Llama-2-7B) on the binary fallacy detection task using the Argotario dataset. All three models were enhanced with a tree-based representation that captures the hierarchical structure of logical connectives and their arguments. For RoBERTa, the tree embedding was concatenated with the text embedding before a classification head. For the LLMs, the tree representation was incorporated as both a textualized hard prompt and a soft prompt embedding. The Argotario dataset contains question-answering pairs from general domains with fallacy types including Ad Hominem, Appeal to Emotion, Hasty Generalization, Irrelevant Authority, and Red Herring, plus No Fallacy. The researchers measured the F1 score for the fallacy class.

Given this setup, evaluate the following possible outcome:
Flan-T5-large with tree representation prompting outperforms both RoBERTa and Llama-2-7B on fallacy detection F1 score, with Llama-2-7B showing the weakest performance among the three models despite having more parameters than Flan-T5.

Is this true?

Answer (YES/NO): NO